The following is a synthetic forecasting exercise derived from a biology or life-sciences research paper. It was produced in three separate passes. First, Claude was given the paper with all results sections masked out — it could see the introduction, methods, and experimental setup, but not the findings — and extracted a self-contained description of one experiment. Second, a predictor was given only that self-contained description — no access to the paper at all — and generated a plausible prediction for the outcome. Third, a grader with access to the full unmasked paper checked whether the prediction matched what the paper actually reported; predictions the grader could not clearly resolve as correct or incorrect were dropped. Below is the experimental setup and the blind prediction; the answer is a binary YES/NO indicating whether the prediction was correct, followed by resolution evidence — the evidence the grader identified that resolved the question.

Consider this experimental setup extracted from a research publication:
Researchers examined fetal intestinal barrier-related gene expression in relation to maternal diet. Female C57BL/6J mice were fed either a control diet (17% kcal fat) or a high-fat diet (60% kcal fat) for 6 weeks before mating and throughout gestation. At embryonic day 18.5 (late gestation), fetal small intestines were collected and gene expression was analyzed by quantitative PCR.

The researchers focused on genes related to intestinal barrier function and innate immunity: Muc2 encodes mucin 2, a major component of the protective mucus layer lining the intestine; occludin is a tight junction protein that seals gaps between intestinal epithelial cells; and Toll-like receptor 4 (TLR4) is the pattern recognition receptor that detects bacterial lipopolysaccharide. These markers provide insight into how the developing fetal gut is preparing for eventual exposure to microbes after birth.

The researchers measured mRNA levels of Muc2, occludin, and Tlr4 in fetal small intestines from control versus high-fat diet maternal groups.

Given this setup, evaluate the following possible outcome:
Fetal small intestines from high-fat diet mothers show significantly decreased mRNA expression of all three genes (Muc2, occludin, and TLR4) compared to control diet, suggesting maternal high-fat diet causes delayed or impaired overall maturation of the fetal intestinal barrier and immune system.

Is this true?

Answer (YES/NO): NO